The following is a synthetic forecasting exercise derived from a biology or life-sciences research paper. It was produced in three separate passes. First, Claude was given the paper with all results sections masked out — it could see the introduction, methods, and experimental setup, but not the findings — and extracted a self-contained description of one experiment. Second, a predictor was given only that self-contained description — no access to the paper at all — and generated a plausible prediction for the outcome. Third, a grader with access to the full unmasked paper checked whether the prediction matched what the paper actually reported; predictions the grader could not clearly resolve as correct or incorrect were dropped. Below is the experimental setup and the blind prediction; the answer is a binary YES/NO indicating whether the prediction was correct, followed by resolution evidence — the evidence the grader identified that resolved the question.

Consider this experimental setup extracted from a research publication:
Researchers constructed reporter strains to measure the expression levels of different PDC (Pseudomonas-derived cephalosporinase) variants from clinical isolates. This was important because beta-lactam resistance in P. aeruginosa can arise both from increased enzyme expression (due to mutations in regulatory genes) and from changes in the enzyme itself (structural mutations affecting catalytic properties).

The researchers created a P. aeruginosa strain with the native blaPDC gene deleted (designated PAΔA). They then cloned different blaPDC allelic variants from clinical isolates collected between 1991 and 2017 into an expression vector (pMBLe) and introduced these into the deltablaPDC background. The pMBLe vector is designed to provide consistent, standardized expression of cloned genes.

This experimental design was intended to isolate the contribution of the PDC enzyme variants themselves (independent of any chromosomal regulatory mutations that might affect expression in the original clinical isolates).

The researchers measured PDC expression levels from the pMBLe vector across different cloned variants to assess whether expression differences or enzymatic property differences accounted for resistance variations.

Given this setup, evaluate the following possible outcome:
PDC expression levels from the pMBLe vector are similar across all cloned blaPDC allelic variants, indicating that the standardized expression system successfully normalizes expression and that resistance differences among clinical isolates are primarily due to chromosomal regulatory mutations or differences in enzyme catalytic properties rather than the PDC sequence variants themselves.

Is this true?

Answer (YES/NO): YES